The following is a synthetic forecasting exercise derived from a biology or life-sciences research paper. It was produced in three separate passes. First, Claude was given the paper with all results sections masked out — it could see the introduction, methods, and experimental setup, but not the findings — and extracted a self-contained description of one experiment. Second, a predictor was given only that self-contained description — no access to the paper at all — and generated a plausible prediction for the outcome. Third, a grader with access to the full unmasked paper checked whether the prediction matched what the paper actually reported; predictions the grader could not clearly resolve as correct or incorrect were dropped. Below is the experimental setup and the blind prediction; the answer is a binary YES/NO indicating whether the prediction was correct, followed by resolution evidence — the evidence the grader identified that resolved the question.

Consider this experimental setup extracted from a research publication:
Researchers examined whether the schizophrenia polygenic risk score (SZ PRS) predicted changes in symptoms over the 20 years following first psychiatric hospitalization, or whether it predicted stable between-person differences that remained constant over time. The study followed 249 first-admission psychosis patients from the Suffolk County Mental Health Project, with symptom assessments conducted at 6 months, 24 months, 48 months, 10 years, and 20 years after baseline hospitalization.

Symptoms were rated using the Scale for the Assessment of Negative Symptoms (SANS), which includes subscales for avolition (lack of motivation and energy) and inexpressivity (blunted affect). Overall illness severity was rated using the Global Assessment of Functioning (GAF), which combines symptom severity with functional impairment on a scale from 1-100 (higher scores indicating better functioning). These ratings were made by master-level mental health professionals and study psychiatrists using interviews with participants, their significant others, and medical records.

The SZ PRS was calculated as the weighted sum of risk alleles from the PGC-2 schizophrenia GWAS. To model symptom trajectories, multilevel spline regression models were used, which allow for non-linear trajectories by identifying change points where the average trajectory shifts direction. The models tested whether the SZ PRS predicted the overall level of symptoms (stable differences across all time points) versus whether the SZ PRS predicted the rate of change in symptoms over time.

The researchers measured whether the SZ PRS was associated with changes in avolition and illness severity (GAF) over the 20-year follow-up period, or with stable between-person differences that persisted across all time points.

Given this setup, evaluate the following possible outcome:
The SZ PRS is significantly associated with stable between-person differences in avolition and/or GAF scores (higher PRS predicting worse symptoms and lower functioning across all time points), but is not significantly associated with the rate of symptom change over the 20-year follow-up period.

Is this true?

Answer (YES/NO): YES